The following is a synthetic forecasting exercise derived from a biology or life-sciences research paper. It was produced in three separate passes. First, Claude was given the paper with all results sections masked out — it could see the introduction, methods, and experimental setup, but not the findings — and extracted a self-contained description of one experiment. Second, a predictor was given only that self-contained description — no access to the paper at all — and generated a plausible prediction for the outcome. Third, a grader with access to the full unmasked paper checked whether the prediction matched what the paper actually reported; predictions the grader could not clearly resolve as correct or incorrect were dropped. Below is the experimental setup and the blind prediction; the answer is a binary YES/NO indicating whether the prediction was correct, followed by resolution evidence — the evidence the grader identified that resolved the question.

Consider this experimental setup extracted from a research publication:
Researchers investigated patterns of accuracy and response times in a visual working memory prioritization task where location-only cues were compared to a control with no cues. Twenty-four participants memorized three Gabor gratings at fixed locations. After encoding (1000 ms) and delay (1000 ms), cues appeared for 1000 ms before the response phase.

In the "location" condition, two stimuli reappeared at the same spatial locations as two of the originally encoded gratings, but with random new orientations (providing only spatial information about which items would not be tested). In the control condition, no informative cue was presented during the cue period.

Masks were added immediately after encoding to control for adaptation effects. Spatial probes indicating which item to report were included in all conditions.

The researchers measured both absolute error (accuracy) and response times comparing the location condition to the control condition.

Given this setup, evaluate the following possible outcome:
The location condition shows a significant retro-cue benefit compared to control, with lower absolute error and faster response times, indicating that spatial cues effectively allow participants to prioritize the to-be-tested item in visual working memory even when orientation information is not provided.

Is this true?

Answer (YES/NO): YES